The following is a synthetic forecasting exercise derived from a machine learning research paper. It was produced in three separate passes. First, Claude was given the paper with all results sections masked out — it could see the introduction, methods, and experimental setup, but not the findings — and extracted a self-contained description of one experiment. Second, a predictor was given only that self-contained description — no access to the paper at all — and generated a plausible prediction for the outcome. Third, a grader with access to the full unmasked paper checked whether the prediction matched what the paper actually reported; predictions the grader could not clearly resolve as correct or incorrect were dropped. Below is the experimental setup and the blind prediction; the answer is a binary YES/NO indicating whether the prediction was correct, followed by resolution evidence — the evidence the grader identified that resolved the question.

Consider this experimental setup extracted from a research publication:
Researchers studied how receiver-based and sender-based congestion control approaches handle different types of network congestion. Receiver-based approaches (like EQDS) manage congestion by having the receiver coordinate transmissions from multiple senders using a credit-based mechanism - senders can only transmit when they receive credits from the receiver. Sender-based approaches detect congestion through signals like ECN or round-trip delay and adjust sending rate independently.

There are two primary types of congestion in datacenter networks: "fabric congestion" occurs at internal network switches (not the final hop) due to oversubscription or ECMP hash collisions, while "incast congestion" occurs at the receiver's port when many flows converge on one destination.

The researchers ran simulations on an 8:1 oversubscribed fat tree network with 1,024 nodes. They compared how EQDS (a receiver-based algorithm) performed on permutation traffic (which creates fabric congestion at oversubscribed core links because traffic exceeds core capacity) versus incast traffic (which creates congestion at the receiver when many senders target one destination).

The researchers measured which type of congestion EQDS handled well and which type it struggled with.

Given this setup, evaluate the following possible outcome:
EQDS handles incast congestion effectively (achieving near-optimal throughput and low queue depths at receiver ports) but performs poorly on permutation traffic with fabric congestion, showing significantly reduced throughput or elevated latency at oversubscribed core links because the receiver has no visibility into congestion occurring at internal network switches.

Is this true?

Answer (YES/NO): YES